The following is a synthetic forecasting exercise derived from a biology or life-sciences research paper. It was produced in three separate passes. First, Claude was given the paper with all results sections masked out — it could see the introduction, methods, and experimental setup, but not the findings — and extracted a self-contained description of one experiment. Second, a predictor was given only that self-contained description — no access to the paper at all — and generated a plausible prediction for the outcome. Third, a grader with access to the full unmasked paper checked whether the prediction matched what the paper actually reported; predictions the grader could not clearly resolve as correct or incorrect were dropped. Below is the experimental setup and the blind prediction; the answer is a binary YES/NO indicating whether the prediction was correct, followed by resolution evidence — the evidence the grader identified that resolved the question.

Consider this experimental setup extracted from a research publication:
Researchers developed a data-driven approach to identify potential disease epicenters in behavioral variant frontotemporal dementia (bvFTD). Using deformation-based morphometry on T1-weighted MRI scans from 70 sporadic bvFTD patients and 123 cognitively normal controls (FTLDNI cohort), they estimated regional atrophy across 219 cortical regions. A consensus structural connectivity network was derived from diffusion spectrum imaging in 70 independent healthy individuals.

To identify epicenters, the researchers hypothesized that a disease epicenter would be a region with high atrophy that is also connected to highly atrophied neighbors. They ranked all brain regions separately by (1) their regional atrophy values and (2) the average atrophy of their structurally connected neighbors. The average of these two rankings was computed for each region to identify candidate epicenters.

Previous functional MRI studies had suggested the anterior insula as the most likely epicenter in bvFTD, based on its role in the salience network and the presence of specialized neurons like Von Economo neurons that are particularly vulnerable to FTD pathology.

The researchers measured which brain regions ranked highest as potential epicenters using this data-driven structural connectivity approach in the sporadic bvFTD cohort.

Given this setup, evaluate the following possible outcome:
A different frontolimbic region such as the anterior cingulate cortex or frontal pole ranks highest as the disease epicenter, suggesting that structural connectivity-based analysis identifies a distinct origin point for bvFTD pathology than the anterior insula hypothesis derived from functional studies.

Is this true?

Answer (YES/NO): NO